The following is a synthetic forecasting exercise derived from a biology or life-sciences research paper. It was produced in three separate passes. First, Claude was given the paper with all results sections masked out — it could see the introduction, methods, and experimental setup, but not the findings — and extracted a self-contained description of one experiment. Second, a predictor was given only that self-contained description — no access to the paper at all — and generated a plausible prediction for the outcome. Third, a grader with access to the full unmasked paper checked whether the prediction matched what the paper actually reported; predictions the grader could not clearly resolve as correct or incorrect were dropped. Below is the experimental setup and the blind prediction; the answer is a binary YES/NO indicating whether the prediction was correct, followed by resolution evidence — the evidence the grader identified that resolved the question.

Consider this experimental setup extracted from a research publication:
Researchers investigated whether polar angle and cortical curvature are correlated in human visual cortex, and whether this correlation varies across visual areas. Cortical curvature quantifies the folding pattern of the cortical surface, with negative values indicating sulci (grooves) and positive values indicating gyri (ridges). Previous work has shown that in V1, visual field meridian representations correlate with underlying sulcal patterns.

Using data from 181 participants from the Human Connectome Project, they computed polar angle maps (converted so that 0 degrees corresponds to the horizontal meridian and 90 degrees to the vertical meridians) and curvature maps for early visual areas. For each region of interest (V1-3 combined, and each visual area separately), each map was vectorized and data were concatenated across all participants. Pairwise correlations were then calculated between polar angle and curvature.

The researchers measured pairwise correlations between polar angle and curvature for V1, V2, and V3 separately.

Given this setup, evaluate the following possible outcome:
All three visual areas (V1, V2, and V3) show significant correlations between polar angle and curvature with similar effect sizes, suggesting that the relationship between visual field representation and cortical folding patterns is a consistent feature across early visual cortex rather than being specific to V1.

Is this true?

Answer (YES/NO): NO